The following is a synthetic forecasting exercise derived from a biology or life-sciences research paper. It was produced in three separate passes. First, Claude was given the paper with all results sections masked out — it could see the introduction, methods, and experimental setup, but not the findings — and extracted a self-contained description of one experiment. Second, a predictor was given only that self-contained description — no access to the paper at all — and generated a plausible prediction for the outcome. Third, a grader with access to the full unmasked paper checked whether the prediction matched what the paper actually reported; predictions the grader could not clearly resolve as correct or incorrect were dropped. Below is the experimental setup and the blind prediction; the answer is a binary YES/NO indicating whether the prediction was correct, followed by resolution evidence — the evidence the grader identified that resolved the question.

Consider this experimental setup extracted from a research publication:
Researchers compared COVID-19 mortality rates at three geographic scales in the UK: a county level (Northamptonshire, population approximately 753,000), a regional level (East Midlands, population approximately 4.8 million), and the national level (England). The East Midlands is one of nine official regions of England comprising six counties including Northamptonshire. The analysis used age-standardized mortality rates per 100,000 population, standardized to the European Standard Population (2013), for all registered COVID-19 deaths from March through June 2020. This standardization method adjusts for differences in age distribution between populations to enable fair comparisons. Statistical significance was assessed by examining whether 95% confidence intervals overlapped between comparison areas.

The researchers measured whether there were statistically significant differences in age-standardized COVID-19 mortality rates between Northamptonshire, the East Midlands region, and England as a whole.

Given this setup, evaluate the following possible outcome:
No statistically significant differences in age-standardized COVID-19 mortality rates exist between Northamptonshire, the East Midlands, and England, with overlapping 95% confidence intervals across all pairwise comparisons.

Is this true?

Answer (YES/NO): NO